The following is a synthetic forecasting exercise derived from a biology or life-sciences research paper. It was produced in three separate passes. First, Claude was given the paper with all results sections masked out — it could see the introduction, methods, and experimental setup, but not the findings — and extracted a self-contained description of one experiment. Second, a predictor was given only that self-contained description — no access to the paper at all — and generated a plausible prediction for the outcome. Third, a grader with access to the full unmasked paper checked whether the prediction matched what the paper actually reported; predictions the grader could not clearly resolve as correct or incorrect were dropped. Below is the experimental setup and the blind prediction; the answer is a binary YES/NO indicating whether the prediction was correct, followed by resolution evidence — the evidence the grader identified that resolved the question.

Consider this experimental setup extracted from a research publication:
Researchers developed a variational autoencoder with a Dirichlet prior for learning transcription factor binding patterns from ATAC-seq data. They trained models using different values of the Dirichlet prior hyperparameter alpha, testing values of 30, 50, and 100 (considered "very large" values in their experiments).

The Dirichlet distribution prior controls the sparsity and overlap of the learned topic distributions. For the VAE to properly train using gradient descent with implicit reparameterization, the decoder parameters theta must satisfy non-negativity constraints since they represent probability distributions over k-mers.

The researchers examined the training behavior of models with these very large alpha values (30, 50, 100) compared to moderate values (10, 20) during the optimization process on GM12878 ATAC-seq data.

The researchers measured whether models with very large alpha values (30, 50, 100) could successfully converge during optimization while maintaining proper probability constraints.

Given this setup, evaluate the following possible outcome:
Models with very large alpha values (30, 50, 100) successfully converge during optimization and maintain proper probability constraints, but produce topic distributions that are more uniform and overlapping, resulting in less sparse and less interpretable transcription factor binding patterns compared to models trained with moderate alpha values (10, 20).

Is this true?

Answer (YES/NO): NO